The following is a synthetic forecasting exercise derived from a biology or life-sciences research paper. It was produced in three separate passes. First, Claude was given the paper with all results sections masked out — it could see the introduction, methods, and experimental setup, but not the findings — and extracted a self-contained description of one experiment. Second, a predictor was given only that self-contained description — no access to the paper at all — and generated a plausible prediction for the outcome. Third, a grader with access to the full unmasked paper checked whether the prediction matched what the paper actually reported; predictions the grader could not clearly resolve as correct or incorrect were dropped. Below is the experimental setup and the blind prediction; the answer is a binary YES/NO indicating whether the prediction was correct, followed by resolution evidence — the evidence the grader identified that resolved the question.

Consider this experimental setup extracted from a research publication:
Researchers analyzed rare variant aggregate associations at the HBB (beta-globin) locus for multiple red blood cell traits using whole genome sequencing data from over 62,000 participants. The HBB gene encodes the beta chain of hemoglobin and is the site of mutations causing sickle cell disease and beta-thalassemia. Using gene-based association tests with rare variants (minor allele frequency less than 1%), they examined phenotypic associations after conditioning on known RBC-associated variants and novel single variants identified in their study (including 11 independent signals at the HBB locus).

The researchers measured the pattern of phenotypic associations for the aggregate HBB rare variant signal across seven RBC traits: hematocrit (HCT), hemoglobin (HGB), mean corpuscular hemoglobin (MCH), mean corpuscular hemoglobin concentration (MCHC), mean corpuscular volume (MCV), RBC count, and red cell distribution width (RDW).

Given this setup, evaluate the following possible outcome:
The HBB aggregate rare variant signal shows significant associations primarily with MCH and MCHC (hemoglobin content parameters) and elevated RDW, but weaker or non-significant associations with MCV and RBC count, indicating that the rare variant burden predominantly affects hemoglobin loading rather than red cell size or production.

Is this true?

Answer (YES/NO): NO